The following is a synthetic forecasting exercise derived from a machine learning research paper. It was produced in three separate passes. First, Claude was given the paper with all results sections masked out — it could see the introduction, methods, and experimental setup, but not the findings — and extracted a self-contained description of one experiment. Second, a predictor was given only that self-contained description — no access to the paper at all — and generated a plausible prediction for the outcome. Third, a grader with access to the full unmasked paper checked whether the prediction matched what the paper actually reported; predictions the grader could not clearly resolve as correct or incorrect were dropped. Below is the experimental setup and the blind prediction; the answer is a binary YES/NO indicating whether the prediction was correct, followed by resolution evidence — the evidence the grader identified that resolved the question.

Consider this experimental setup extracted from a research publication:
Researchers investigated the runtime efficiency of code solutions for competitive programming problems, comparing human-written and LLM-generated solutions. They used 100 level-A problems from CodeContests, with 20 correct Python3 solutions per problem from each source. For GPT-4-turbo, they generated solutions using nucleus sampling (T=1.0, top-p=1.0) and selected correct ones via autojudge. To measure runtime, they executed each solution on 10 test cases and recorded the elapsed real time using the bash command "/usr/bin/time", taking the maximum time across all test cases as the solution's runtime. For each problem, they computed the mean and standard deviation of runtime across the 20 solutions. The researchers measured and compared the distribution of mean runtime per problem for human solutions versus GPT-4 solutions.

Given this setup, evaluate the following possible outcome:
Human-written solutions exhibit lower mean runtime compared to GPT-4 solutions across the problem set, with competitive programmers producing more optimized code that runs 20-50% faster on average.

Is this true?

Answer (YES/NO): NO